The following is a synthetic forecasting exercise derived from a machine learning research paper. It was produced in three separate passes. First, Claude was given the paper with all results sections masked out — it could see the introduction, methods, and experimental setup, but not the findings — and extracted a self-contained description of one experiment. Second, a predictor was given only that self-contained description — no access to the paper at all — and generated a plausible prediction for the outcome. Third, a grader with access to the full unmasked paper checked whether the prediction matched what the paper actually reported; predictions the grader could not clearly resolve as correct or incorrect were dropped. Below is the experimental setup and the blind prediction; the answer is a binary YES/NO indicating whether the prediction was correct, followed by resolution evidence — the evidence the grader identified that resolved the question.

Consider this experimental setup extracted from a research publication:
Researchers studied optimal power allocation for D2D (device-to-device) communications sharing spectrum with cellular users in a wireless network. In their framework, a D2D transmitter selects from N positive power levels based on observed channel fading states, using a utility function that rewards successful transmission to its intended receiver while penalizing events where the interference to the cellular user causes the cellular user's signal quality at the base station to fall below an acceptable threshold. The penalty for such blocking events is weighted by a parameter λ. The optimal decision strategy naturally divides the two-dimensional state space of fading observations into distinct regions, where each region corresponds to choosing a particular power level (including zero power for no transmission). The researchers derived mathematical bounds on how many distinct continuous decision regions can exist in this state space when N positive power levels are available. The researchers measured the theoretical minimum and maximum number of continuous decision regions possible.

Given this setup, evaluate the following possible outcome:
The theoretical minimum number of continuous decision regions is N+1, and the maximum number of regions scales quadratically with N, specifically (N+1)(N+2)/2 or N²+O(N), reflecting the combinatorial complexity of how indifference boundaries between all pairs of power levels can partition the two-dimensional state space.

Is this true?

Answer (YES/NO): NO